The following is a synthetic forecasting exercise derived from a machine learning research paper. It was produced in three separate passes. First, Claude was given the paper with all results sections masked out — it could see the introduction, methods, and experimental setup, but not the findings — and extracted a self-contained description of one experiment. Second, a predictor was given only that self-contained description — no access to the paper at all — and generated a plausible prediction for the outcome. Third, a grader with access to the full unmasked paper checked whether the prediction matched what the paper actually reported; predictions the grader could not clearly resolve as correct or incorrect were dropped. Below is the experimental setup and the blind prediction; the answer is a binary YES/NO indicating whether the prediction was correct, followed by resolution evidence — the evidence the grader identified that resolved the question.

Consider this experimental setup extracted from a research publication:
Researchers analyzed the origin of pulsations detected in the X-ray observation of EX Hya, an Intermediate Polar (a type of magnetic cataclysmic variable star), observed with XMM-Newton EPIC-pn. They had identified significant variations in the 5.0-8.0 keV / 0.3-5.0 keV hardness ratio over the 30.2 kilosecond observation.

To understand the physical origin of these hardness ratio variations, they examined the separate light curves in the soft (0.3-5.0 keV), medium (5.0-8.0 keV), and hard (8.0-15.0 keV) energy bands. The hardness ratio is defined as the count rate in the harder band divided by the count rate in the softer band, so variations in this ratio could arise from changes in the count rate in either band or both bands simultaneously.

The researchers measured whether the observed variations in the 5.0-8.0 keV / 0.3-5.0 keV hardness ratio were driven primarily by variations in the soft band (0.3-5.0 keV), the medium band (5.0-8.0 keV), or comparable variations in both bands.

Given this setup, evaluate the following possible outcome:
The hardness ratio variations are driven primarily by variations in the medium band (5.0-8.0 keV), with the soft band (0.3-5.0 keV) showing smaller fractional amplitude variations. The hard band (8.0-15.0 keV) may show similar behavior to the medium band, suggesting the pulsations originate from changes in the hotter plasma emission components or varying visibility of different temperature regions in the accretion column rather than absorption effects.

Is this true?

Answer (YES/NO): NO